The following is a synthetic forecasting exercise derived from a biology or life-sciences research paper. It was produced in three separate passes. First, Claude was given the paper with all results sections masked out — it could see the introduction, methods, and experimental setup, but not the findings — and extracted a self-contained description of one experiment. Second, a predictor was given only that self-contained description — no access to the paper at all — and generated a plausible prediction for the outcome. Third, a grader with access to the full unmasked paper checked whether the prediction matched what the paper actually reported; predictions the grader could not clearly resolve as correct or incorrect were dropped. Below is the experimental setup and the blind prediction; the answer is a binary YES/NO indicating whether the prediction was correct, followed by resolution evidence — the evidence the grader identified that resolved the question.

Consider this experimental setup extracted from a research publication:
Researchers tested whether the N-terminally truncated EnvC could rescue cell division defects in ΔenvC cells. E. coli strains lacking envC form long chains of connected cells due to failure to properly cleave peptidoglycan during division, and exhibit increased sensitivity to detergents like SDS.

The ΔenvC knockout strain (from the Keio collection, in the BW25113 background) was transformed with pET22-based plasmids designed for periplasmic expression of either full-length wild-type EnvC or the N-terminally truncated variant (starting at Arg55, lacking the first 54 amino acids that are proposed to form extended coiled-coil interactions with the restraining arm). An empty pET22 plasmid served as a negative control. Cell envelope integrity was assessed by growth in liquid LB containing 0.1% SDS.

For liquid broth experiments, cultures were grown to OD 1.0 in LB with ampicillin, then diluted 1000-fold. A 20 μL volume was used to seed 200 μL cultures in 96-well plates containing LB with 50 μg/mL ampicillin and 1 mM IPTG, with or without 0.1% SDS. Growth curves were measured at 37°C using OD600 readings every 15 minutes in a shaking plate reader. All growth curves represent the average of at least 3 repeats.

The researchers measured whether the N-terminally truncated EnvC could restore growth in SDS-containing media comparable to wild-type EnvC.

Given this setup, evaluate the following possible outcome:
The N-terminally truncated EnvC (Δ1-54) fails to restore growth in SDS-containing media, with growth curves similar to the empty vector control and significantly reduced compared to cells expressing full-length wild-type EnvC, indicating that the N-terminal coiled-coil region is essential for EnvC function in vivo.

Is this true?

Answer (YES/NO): YES